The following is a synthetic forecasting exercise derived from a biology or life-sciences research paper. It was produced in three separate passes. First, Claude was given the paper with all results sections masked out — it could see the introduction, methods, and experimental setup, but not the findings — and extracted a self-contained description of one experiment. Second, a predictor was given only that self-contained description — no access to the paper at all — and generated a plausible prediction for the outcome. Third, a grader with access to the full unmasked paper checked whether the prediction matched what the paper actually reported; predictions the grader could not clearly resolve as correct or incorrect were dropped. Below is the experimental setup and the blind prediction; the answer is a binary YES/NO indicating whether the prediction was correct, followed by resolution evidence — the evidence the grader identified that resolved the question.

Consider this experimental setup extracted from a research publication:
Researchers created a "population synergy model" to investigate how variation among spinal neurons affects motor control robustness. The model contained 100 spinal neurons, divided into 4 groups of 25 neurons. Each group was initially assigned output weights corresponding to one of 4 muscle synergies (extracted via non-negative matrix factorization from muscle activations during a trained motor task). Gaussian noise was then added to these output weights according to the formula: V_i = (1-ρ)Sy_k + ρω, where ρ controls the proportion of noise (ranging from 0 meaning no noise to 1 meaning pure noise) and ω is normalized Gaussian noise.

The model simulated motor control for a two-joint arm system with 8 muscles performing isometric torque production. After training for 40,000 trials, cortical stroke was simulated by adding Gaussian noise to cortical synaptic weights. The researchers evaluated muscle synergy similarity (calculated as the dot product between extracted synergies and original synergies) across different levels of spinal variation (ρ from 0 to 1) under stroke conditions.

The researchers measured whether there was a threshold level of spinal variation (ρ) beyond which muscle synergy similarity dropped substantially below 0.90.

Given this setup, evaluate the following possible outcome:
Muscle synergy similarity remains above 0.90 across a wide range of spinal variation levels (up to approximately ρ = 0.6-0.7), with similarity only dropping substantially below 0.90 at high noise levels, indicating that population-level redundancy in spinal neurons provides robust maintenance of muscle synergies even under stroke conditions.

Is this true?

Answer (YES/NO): NO